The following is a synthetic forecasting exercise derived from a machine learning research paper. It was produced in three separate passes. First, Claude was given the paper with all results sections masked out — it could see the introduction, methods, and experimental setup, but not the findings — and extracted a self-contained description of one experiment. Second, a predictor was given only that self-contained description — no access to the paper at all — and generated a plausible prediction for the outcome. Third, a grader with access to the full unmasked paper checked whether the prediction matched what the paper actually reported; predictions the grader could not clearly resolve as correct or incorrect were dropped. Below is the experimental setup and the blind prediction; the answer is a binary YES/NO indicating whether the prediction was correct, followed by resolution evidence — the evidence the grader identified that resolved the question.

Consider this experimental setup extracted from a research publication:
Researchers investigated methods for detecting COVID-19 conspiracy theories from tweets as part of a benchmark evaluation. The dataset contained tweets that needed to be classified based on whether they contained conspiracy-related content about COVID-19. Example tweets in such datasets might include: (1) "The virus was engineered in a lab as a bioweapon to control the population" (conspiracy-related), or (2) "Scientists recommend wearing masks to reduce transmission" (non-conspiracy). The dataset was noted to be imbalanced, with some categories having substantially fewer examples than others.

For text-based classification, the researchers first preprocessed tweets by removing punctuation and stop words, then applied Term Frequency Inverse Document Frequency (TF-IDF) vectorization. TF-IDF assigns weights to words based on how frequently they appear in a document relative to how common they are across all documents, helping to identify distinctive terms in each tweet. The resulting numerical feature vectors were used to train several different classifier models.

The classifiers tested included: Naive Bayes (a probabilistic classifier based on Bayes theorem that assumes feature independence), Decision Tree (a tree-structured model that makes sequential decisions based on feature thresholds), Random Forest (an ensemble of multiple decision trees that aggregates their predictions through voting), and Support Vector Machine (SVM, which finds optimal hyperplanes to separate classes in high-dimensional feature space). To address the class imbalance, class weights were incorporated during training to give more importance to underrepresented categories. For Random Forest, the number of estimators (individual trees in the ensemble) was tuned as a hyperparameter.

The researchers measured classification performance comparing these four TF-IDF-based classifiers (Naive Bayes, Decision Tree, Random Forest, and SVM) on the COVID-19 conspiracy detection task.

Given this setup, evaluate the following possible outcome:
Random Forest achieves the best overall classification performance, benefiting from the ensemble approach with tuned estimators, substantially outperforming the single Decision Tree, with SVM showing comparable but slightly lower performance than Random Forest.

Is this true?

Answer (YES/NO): NO